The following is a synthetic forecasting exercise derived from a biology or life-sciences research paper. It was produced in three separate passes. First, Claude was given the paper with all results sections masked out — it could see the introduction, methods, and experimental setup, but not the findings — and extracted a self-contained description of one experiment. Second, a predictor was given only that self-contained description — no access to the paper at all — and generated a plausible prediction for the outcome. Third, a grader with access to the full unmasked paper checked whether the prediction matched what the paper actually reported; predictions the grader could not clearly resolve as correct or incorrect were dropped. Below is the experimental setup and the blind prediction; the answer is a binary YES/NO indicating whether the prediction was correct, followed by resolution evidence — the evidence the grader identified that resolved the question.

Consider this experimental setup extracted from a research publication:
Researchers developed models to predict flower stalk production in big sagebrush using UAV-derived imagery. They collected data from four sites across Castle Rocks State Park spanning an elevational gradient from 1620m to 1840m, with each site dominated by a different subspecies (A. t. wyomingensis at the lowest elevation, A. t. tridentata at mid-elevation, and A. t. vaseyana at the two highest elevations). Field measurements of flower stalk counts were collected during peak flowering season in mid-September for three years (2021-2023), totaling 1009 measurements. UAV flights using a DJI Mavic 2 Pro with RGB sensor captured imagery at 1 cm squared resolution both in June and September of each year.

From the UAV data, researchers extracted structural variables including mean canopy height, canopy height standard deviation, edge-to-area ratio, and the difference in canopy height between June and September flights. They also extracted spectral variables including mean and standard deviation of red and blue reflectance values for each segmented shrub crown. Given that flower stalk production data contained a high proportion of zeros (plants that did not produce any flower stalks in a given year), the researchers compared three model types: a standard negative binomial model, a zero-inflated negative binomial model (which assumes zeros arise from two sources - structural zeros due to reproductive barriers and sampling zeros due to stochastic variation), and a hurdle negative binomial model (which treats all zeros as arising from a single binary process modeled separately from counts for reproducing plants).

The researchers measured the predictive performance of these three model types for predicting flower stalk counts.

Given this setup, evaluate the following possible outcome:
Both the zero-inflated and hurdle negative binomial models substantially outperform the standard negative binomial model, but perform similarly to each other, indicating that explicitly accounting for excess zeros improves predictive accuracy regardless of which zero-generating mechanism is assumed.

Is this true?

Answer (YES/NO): NO